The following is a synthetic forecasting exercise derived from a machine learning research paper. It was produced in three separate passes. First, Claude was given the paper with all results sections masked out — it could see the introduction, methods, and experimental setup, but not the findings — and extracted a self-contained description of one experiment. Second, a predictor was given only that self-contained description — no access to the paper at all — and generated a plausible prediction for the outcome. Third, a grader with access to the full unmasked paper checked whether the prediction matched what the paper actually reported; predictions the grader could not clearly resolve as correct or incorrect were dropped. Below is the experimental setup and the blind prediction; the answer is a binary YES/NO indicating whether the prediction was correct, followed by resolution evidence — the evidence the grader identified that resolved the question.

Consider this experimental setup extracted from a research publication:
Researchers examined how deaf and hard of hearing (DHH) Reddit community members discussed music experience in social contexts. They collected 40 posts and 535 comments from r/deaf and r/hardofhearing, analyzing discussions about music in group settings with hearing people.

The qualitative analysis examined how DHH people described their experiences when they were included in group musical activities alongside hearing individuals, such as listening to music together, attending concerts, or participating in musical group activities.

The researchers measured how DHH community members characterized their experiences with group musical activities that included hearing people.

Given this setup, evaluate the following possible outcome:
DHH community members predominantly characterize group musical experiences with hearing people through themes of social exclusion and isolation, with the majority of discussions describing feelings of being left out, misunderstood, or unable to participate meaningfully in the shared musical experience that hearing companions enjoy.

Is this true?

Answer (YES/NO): NO